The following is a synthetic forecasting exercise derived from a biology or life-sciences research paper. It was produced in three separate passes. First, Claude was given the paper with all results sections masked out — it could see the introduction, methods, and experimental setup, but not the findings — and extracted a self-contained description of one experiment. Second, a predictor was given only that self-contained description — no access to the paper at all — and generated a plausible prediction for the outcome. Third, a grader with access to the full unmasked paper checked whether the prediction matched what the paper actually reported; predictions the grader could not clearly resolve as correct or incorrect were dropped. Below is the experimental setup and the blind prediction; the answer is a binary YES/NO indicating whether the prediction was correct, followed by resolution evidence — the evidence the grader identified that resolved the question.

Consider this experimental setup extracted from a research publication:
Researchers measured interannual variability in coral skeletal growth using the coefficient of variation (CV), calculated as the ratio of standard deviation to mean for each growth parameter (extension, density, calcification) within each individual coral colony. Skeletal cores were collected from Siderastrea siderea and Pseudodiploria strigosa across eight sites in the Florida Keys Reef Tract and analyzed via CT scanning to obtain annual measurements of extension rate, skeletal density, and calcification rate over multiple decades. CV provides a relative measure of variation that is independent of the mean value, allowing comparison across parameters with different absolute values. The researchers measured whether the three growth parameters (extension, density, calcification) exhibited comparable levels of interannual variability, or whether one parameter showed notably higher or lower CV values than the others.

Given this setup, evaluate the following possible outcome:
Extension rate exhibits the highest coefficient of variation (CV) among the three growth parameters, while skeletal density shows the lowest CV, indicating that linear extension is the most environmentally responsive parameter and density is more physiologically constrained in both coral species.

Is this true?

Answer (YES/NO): NO